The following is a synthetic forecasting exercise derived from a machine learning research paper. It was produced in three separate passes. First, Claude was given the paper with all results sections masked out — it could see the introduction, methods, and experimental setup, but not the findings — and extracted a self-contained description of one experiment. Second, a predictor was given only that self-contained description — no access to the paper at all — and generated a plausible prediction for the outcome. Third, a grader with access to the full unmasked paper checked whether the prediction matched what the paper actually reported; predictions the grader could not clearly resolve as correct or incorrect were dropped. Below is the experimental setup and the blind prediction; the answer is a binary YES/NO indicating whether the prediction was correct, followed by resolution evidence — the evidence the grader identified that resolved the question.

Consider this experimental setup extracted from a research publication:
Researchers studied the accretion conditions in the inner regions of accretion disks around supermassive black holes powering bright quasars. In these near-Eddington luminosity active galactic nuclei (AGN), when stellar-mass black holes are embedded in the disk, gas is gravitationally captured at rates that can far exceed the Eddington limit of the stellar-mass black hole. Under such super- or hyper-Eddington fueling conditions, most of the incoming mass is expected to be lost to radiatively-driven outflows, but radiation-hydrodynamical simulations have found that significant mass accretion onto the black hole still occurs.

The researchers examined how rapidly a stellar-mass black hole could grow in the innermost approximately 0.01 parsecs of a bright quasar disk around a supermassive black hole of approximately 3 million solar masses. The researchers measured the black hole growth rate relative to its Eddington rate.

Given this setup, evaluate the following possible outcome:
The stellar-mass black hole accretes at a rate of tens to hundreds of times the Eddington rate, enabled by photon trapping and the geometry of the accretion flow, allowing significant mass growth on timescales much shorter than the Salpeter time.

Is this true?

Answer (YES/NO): YES